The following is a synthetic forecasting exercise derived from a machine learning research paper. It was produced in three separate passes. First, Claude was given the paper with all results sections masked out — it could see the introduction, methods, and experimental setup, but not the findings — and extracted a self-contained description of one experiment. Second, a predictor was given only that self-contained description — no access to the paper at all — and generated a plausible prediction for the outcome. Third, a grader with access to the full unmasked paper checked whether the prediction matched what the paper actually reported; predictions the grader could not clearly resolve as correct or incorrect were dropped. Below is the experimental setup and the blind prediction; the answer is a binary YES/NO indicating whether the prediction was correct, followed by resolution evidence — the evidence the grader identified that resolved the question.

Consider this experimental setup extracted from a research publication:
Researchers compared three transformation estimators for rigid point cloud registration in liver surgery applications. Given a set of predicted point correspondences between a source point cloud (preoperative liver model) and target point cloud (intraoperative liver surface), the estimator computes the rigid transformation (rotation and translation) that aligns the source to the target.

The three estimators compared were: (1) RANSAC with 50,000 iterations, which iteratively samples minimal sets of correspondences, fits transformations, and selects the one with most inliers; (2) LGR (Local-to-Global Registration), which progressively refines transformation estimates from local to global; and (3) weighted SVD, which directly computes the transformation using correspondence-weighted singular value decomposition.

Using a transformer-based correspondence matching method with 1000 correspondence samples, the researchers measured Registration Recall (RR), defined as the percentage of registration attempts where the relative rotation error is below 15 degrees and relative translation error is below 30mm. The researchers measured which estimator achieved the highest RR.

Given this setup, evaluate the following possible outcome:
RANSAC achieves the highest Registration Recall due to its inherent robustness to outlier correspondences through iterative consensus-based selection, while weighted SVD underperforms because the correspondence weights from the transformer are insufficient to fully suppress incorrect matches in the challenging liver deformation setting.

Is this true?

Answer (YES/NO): YES